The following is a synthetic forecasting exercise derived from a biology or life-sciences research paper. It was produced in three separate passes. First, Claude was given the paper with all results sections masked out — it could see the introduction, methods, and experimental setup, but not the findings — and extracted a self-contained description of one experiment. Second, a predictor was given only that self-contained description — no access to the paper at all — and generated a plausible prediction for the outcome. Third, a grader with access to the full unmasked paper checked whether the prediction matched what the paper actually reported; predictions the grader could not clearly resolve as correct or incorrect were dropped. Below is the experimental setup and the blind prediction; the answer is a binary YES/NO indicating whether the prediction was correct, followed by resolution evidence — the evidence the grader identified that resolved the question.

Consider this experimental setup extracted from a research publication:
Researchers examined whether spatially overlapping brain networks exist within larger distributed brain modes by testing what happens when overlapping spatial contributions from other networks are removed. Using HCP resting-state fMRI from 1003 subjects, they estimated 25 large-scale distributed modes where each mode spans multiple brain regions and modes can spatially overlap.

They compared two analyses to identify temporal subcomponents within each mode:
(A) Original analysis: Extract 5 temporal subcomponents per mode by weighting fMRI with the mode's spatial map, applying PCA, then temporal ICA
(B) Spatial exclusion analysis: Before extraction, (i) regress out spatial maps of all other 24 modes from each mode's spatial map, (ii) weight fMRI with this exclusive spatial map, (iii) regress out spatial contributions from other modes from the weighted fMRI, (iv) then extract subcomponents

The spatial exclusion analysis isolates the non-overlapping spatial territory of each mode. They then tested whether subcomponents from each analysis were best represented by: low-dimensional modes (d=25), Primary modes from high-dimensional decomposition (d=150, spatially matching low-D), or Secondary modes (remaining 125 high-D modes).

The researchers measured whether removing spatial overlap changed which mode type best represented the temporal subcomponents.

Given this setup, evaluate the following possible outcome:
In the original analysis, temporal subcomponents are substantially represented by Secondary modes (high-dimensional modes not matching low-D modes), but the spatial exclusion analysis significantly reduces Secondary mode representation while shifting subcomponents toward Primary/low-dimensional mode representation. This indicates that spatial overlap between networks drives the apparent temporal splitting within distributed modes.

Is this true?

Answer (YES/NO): NO